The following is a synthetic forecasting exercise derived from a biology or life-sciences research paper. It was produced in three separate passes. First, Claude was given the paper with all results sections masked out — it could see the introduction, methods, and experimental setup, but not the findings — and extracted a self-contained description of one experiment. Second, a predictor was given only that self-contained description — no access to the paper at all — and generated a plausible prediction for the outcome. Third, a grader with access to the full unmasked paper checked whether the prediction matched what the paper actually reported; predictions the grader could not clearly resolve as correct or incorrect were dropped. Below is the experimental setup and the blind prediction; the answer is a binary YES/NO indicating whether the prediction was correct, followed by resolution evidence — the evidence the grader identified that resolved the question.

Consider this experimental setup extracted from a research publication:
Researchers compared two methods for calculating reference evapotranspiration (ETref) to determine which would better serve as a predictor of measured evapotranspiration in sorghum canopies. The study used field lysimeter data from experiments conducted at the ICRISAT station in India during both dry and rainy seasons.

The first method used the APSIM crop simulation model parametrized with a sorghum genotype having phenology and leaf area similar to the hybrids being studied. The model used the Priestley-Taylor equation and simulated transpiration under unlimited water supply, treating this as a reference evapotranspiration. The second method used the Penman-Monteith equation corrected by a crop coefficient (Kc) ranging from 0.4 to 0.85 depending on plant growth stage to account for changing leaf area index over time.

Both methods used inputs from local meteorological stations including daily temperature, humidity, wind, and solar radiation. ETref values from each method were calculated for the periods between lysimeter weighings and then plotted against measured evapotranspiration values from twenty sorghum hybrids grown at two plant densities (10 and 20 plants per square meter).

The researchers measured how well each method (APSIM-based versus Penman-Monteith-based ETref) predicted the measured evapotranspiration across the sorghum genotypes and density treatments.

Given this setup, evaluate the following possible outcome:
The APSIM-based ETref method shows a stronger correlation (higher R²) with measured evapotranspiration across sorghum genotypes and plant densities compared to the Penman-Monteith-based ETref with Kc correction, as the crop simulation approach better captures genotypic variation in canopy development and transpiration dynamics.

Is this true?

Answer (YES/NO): NO